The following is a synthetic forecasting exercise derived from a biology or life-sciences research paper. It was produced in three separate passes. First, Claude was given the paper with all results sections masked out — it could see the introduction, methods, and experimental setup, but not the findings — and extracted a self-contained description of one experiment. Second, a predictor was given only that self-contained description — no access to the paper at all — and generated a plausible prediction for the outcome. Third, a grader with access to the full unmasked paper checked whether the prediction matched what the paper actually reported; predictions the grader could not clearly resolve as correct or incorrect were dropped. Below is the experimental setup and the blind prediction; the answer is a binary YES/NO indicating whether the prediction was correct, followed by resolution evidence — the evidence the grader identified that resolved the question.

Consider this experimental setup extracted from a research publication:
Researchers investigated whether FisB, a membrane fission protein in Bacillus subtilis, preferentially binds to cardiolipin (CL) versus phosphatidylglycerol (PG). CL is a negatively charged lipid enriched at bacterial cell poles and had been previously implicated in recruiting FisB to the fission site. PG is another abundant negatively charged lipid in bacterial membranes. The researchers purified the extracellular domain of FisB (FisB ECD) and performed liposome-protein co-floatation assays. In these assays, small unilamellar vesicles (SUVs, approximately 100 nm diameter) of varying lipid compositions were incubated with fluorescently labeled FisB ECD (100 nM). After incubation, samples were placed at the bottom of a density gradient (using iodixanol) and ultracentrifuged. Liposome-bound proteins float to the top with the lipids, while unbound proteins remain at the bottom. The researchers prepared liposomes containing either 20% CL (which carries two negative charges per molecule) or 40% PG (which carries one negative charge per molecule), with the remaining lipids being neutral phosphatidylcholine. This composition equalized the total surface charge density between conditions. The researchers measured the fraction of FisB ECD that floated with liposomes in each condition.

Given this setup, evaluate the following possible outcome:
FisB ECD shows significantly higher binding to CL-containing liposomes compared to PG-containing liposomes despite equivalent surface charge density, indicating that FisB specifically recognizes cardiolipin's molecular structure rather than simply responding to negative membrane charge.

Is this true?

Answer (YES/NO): NO